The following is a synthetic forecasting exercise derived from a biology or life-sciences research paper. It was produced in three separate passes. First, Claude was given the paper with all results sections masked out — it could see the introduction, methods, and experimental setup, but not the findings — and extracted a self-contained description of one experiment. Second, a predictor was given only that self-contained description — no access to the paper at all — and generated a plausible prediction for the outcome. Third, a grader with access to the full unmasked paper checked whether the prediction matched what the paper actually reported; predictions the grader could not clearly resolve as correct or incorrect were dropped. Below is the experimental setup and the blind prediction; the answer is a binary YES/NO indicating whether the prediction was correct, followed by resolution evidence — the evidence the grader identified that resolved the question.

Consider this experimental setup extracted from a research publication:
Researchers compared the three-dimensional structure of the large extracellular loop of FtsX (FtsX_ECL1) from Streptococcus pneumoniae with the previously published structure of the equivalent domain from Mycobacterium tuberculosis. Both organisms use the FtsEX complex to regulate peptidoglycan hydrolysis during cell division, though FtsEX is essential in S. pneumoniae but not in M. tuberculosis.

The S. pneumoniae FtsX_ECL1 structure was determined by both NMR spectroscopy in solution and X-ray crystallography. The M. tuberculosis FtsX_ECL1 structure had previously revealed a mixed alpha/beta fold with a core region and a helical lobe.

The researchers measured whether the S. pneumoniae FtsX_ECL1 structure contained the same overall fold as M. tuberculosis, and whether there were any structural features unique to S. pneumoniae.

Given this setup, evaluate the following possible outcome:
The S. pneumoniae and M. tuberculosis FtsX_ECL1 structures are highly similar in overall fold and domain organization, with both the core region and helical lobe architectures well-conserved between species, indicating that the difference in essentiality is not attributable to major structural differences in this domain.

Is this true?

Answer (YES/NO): NO